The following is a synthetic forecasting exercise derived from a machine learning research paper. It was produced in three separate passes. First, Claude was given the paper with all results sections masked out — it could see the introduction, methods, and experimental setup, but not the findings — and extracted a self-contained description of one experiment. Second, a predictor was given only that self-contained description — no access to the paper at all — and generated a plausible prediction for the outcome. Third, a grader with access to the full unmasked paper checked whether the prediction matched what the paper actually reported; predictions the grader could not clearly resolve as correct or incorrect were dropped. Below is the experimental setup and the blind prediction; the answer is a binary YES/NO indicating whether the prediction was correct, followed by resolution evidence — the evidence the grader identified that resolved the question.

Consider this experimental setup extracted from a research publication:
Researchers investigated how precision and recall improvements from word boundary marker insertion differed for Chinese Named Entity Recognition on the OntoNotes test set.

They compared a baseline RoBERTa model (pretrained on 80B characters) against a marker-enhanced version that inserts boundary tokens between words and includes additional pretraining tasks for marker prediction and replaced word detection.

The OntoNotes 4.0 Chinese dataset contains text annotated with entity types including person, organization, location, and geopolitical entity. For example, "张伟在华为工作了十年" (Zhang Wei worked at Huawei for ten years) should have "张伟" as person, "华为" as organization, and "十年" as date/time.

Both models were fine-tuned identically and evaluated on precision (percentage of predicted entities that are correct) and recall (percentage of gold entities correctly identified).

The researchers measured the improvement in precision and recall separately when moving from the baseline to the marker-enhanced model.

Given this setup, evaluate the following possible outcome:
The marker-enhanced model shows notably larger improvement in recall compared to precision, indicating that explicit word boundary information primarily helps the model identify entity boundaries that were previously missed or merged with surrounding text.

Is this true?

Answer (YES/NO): NO